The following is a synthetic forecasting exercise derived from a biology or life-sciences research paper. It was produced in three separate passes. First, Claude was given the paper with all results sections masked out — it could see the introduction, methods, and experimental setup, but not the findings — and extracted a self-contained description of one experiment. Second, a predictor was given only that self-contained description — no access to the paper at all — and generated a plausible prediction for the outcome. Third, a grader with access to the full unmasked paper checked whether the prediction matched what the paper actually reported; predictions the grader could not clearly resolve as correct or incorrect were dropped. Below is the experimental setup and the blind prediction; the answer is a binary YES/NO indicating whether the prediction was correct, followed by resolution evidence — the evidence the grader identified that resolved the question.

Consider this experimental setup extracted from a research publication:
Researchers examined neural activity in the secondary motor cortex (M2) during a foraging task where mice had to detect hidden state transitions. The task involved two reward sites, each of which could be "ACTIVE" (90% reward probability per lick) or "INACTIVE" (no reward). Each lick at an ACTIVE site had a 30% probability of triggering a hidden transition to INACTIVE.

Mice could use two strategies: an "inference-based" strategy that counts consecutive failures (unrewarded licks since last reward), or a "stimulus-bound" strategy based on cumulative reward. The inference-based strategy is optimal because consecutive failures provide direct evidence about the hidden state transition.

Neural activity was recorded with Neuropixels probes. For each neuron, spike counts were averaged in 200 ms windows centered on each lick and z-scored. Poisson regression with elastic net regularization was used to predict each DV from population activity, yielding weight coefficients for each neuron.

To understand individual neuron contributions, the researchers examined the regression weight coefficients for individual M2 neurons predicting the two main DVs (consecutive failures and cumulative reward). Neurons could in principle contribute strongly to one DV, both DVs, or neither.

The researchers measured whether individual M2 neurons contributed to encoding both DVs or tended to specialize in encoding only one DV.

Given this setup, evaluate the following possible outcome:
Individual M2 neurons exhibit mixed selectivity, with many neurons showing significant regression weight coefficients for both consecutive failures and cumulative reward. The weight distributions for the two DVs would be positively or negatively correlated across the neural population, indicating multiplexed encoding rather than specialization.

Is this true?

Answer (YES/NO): YES